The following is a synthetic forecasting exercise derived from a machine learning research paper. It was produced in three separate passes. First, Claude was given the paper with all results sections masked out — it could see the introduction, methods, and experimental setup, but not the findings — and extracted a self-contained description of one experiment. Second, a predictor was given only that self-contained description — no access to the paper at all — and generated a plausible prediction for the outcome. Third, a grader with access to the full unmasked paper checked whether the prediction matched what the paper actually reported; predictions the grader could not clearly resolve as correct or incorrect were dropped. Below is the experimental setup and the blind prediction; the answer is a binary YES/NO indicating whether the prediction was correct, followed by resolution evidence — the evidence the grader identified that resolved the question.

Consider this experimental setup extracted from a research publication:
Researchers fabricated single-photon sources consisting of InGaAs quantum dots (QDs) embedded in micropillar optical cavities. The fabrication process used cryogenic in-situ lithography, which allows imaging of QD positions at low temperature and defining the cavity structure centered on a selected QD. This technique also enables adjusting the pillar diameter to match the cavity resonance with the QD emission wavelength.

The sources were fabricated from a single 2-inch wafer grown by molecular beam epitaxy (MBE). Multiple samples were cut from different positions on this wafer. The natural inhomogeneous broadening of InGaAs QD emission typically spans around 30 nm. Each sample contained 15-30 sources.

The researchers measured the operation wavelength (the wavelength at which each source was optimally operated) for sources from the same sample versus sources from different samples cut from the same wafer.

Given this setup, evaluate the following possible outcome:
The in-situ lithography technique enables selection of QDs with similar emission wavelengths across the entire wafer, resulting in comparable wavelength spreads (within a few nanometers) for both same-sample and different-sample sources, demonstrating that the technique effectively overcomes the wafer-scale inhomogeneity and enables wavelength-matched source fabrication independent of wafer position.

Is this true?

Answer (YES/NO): NO